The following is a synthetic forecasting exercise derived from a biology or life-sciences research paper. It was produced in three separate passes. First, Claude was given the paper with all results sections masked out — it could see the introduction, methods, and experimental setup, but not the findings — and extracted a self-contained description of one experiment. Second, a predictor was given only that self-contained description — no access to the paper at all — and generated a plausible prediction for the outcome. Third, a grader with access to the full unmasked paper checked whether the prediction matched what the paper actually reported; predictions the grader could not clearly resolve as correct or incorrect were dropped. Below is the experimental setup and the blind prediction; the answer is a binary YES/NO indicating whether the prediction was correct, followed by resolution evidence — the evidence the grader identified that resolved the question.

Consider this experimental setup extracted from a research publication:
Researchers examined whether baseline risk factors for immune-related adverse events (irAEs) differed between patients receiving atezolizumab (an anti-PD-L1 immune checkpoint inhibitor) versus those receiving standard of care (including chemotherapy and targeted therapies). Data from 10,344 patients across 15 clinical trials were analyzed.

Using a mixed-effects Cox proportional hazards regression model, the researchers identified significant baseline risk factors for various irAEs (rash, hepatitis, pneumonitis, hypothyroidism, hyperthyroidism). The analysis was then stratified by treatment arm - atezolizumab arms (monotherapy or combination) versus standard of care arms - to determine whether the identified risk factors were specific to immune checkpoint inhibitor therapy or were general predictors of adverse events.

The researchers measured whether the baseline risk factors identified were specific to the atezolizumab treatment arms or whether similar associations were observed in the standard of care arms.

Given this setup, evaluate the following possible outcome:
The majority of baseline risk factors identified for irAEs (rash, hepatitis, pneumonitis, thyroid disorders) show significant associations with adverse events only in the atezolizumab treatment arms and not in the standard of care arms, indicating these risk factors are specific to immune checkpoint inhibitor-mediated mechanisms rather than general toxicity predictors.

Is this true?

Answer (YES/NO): NO